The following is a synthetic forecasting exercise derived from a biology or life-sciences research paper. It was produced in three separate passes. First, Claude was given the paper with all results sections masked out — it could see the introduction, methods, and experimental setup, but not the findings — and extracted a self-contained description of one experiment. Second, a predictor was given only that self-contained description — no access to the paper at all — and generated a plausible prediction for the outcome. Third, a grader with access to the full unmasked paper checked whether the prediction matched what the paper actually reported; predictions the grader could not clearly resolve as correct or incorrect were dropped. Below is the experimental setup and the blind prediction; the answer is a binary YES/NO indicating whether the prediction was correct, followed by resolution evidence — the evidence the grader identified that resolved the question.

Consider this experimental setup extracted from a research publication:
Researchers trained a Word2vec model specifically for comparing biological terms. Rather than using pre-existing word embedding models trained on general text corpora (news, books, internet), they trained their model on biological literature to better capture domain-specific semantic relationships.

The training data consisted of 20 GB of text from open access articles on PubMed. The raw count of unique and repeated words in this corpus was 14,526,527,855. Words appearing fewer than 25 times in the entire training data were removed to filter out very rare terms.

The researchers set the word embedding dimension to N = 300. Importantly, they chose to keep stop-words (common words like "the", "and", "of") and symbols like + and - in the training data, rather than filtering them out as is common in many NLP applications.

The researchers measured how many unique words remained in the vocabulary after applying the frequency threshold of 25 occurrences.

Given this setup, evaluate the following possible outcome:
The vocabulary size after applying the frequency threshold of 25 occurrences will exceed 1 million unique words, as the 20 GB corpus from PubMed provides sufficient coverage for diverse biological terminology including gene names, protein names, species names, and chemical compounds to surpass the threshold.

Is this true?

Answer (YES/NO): NO